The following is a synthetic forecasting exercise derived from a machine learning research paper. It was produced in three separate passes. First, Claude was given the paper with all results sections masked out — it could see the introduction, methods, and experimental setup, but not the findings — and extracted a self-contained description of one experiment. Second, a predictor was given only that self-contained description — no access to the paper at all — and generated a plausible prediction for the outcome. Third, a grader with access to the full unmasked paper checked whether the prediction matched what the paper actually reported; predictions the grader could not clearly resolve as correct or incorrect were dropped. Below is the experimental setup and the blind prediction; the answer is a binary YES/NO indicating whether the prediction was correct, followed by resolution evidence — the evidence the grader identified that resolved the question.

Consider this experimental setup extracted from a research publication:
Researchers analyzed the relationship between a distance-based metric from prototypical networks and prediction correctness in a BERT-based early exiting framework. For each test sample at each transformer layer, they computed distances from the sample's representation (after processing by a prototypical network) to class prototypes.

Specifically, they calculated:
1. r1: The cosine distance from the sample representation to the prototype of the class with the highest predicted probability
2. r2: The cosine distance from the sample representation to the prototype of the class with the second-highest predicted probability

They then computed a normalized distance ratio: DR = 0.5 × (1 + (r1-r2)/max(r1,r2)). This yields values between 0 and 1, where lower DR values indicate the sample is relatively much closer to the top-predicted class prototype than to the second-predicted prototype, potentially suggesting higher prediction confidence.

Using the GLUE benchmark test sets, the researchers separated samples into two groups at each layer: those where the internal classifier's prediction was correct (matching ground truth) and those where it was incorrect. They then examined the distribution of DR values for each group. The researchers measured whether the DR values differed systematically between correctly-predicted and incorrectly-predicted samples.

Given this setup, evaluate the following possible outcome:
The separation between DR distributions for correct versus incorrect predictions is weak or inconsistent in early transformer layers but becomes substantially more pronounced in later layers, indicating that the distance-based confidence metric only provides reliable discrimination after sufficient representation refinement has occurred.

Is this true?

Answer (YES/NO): NO